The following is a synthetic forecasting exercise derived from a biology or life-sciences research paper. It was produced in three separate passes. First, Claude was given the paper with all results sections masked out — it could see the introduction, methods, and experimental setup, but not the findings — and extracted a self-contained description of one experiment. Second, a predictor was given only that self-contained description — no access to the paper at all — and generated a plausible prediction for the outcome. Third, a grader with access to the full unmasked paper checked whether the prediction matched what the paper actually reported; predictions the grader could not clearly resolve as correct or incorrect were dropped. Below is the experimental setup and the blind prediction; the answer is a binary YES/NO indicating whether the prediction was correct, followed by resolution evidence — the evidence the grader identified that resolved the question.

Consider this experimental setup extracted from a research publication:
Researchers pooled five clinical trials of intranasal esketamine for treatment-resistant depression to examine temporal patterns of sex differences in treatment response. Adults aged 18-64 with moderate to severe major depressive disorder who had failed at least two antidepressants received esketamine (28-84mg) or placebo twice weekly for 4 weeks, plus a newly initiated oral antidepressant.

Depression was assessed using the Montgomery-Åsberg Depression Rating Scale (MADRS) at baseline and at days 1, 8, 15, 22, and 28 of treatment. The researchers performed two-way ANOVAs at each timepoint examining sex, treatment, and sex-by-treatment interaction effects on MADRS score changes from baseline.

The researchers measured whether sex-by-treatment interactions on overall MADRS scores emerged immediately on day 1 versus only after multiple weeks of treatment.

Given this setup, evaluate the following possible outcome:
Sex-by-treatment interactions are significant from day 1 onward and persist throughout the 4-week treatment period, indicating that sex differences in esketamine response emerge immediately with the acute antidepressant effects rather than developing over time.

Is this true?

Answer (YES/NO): NO